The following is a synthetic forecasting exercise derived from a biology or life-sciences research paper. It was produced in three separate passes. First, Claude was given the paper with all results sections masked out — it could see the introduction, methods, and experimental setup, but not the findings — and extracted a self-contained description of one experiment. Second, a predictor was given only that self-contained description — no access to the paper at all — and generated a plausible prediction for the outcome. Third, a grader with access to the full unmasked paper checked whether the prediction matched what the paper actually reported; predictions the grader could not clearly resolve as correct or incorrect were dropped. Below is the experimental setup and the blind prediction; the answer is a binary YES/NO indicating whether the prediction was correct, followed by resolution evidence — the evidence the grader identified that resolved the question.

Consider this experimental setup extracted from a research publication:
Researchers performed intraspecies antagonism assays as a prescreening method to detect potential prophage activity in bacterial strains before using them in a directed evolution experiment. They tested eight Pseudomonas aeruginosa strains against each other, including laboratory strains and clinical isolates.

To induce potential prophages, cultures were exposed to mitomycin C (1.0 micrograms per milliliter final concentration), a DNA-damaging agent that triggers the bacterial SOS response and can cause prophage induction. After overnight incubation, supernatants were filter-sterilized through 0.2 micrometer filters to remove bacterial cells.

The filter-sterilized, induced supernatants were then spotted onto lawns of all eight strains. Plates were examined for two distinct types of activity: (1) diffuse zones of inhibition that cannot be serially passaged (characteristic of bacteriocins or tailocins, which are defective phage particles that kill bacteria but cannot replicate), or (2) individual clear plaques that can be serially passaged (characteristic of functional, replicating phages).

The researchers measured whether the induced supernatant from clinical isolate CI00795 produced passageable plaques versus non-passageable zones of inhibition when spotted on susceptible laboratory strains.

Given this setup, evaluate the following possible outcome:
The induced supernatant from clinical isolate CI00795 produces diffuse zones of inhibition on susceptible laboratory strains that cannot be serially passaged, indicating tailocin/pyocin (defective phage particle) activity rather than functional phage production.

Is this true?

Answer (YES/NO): NO